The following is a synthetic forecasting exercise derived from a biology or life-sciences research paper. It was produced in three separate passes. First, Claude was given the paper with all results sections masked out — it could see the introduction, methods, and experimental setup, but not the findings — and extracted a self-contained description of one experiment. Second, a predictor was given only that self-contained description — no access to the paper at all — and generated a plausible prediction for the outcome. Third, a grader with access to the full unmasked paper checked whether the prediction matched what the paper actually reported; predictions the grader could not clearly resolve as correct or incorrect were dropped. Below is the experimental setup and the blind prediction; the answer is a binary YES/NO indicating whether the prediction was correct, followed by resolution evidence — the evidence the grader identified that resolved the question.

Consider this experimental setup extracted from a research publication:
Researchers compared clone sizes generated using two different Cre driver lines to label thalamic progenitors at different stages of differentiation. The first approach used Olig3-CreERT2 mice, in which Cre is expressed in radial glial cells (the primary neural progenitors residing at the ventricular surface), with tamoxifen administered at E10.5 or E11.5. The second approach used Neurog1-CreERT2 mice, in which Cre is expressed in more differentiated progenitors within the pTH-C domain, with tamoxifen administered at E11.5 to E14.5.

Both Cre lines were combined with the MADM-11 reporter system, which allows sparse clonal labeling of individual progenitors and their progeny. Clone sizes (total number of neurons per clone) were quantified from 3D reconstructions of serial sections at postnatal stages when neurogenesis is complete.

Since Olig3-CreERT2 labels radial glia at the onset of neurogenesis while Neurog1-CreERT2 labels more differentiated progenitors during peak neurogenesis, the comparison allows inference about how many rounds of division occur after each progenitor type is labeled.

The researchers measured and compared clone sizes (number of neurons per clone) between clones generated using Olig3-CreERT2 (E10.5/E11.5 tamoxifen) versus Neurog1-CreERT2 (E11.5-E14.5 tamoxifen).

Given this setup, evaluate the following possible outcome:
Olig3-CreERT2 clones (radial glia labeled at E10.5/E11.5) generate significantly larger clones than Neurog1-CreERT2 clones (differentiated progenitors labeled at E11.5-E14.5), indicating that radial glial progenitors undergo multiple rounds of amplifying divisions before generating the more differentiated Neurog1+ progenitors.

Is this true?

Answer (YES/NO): YES